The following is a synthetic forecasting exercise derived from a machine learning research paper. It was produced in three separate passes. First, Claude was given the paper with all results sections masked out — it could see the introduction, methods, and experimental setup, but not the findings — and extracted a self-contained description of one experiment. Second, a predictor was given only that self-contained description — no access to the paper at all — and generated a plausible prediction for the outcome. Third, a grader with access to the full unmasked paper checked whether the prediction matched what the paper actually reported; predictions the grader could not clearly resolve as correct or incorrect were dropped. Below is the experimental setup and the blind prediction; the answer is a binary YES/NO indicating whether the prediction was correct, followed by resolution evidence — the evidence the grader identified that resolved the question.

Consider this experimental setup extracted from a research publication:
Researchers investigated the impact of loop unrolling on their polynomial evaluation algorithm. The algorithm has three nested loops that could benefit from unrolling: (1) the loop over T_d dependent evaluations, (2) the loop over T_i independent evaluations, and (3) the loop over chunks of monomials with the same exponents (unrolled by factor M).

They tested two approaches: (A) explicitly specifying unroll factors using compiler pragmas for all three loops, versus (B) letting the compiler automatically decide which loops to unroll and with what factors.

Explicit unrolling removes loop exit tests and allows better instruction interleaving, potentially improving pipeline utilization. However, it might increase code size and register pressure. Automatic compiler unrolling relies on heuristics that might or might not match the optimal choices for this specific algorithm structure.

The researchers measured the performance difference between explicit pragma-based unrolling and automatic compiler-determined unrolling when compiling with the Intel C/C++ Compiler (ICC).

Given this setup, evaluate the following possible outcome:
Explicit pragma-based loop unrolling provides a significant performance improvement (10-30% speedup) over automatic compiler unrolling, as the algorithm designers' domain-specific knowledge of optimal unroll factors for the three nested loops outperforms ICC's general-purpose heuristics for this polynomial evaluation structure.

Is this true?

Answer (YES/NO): NO